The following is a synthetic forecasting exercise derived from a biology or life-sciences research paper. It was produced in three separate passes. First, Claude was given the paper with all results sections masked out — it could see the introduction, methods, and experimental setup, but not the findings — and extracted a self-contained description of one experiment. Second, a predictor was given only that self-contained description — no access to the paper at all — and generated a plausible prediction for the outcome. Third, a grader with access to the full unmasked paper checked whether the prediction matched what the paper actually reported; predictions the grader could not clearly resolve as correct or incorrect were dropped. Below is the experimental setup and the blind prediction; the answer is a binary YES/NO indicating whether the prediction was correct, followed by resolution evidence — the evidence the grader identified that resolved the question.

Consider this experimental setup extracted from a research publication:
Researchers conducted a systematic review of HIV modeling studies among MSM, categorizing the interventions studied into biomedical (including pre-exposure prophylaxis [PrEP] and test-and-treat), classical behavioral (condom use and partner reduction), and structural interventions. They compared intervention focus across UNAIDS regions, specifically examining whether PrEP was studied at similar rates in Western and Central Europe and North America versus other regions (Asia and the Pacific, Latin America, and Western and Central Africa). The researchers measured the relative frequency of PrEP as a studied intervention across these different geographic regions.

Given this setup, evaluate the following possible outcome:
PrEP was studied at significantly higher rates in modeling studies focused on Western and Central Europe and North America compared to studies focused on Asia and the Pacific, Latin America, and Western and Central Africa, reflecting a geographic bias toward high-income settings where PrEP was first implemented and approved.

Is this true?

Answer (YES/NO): YES